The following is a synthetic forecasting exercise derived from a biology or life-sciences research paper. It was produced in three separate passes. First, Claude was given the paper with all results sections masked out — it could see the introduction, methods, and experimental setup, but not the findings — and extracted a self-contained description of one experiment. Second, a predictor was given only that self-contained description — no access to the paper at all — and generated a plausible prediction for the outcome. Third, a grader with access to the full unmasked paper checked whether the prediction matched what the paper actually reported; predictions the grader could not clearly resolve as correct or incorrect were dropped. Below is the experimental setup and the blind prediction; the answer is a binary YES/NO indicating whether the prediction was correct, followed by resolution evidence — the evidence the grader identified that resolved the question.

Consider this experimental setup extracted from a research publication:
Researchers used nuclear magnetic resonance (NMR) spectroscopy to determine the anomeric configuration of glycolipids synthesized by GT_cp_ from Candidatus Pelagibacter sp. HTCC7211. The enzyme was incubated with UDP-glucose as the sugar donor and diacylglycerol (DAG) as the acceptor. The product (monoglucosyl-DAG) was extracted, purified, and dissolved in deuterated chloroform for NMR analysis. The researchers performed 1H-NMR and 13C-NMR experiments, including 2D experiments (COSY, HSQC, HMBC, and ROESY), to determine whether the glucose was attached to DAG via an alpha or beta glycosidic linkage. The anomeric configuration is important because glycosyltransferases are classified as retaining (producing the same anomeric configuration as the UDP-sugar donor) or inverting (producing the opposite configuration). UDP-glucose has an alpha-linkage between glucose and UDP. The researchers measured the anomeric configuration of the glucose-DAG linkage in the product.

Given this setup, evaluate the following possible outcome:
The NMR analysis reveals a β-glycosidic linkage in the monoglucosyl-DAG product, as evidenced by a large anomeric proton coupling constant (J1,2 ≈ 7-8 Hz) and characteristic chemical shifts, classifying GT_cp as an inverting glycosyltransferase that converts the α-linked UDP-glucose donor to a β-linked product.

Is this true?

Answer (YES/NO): NO